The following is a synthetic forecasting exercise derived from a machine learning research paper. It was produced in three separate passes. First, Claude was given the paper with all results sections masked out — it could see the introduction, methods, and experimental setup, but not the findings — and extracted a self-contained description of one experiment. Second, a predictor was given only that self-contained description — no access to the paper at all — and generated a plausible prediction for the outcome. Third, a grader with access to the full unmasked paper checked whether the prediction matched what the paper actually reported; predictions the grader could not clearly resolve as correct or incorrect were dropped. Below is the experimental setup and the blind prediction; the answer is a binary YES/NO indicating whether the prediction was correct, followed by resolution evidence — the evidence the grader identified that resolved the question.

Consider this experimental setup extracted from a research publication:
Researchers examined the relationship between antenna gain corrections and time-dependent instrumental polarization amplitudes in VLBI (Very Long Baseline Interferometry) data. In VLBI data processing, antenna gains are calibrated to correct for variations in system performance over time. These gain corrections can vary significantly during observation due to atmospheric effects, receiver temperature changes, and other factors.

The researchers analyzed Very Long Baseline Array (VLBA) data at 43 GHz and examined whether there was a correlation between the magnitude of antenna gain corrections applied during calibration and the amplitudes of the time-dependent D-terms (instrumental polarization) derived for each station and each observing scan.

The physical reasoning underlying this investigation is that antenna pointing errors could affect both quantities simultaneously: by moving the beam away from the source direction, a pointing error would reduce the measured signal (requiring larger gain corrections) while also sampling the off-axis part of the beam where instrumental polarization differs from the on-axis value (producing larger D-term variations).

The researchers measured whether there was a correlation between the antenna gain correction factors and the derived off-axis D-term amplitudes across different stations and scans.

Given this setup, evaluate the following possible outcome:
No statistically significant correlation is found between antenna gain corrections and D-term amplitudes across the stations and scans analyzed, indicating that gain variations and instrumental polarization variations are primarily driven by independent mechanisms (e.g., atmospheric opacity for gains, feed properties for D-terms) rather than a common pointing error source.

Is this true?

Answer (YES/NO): NO